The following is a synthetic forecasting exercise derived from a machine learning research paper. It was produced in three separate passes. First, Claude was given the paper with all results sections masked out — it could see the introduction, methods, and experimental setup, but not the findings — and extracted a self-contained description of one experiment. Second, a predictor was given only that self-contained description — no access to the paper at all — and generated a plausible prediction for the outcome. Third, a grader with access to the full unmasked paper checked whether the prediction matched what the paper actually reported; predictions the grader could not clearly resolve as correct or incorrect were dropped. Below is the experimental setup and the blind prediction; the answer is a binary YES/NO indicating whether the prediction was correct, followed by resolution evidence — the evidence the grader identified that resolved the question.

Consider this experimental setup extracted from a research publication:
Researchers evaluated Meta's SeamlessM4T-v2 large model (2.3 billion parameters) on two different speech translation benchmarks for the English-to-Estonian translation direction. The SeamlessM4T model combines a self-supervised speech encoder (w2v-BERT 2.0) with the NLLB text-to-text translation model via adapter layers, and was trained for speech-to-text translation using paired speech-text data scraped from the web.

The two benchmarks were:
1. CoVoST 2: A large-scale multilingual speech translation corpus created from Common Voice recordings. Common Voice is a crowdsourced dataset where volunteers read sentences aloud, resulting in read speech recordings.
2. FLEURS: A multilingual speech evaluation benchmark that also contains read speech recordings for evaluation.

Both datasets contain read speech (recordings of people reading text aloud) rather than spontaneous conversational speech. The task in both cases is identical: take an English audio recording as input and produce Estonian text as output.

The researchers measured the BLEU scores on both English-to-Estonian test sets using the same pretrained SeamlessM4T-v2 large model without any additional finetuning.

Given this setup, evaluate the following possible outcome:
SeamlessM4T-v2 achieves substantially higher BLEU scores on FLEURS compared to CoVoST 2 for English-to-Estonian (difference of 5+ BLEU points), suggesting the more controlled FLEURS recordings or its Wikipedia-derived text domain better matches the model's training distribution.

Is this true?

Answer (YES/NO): NO